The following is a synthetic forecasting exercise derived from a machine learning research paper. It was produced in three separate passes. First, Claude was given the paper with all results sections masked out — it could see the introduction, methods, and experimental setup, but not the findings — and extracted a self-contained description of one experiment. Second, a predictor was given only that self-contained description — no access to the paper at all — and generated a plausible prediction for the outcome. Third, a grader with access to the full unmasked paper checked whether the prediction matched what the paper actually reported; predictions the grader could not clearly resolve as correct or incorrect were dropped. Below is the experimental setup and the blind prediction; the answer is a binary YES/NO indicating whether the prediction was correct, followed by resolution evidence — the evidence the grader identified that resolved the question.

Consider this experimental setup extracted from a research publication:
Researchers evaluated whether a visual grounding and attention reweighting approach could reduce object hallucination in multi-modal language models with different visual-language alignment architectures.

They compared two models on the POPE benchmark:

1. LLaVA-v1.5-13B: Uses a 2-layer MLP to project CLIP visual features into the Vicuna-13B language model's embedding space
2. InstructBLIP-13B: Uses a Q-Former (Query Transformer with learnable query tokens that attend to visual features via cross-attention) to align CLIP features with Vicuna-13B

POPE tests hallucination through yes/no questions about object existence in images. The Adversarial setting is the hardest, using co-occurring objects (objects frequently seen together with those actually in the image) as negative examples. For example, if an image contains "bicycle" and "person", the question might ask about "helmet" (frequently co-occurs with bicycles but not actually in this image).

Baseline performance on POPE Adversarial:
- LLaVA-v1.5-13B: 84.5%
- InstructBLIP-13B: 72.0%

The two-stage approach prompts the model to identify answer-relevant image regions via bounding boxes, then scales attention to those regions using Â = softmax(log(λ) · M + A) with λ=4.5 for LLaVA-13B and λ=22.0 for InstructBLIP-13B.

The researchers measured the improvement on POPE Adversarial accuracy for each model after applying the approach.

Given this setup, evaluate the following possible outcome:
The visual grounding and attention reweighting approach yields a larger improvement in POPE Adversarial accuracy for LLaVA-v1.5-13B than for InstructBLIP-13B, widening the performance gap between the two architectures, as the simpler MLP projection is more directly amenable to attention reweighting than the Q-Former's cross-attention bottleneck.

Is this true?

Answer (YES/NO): NO